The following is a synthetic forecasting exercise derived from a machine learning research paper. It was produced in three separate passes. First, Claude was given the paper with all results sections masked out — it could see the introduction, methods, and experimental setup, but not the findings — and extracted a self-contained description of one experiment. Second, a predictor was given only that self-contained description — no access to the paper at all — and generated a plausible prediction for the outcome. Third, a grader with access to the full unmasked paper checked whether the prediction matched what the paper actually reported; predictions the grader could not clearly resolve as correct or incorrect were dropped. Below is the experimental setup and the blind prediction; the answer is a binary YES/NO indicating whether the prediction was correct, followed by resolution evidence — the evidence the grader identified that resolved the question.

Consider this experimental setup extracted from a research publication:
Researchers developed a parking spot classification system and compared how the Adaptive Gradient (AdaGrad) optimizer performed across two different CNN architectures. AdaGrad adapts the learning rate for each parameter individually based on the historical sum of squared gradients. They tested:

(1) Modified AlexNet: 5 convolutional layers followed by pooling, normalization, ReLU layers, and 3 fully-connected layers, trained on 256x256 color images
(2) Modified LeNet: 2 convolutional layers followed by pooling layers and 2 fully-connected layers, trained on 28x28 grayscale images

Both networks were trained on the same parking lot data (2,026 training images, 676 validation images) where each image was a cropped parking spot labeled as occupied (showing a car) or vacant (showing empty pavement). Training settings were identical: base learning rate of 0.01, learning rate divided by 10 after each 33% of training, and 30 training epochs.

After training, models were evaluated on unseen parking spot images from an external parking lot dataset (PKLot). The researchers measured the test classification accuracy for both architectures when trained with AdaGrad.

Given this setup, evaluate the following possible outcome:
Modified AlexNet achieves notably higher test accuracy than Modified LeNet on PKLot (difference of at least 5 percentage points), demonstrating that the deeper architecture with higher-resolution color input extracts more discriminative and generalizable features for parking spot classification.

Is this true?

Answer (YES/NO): NO